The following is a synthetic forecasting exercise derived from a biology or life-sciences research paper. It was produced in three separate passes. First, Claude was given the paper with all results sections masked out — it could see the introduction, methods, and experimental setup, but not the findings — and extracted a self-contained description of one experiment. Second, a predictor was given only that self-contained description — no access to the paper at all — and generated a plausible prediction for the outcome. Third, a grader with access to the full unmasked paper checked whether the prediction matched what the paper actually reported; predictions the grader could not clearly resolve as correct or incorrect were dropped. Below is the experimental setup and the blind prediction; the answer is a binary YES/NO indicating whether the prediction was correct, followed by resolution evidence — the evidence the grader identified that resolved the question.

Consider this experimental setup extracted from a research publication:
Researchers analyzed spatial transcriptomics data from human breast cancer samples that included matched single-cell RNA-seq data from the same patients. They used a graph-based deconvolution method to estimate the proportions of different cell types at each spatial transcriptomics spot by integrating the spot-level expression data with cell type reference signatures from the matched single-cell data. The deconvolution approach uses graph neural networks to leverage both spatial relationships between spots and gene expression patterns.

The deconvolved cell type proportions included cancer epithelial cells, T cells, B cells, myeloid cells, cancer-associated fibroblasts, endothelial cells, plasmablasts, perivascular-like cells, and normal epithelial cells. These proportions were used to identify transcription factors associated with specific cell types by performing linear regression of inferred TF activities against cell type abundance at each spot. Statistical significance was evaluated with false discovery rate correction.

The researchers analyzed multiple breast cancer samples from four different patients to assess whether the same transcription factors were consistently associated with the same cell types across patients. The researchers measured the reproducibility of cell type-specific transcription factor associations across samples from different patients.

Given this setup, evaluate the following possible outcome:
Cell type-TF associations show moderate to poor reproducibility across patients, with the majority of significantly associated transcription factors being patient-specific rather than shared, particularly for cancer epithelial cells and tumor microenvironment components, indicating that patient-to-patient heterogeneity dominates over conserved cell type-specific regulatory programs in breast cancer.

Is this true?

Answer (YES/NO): NO